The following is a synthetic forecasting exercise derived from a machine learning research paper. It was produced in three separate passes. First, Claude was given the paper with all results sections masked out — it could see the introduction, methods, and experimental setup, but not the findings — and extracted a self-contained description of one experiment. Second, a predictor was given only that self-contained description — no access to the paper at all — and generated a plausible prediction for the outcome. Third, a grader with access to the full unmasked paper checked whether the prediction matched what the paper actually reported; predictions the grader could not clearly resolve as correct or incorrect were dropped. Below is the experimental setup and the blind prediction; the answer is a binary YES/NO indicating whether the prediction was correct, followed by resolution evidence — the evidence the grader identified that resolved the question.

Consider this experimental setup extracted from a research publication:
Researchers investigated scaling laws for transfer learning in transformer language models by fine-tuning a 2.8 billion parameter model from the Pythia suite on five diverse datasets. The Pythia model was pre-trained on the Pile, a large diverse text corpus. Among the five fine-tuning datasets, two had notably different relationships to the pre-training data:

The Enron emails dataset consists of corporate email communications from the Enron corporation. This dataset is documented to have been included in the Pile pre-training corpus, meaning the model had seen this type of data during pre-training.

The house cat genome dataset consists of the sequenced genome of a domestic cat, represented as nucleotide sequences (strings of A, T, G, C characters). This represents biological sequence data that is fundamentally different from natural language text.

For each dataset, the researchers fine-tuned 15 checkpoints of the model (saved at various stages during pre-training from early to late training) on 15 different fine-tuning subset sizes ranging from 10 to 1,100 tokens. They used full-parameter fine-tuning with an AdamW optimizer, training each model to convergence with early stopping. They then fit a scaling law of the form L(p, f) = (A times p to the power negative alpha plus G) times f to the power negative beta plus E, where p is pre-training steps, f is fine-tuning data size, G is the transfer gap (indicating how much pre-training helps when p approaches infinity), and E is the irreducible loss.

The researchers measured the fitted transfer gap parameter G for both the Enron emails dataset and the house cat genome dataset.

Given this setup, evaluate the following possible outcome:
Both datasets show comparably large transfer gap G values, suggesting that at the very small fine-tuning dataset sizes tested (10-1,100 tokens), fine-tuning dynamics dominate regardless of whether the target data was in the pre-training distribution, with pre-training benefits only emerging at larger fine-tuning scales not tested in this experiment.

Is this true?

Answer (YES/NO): NO